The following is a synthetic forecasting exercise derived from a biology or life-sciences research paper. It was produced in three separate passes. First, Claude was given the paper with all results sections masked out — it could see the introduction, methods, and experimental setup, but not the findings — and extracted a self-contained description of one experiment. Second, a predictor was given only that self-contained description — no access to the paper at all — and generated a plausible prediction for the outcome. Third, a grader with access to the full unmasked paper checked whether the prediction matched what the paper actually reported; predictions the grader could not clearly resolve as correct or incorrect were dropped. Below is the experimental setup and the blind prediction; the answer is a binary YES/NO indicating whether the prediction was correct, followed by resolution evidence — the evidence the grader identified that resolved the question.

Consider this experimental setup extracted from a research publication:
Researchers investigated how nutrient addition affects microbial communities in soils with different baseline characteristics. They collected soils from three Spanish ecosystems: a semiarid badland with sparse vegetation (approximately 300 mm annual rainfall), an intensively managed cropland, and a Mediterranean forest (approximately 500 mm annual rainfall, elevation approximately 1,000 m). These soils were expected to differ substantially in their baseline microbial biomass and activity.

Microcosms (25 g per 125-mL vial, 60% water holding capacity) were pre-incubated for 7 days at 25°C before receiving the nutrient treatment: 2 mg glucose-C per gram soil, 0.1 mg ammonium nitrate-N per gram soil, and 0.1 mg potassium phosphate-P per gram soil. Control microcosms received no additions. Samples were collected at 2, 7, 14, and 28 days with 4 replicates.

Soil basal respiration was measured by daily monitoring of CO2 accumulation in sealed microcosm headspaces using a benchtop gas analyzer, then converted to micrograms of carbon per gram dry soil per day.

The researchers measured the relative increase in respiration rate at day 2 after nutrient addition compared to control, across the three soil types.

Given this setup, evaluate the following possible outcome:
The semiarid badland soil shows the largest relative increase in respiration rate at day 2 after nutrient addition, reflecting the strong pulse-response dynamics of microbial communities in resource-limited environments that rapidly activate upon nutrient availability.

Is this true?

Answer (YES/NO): NO